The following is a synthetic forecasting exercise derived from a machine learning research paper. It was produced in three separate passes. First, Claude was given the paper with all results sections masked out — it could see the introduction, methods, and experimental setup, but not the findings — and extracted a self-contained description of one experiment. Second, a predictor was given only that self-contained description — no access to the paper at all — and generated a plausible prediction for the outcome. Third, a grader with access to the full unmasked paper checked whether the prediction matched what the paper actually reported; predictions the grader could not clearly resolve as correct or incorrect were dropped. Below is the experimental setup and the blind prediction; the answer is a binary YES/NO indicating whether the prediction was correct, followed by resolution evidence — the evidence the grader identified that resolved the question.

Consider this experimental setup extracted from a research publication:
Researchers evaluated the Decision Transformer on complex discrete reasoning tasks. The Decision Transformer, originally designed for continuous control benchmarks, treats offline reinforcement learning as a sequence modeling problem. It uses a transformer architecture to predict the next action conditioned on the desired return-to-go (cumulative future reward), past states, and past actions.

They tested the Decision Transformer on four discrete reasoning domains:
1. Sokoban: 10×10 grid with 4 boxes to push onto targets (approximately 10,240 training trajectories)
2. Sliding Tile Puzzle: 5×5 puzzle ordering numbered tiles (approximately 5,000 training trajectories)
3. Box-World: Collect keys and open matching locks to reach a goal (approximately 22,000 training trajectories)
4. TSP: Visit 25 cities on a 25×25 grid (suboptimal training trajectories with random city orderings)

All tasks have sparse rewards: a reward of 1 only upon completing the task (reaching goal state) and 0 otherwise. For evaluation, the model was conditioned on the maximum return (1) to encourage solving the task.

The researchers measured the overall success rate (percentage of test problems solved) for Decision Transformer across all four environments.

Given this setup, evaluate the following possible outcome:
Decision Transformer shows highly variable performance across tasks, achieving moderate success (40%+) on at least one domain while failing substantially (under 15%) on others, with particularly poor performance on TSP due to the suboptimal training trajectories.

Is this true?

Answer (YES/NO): NO